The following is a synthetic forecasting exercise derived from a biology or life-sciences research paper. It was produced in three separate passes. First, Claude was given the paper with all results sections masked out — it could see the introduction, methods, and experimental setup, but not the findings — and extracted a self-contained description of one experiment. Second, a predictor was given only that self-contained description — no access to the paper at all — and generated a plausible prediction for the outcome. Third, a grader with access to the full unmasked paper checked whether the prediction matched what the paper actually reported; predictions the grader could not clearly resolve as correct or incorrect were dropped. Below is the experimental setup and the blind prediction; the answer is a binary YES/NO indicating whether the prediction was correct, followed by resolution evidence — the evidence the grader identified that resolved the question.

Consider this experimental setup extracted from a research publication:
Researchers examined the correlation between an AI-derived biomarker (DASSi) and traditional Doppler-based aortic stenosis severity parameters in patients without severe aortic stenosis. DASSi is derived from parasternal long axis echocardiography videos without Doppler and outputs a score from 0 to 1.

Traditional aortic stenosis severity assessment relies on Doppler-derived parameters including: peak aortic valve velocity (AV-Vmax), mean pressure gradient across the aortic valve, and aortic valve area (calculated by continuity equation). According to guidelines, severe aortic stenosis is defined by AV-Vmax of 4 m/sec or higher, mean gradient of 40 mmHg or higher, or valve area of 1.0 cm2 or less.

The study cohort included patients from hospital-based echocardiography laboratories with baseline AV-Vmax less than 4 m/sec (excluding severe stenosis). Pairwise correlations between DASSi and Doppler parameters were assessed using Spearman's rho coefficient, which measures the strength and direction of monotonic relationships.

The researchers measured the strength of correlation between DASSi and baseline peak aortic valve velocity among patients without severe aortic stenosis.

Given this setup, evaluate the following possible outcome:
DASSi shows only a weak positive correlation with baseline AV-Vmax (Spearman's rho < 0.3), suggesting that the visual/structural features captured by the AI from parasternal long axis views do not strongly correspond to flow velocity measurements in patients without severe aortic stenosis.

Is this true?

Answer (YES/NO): NO